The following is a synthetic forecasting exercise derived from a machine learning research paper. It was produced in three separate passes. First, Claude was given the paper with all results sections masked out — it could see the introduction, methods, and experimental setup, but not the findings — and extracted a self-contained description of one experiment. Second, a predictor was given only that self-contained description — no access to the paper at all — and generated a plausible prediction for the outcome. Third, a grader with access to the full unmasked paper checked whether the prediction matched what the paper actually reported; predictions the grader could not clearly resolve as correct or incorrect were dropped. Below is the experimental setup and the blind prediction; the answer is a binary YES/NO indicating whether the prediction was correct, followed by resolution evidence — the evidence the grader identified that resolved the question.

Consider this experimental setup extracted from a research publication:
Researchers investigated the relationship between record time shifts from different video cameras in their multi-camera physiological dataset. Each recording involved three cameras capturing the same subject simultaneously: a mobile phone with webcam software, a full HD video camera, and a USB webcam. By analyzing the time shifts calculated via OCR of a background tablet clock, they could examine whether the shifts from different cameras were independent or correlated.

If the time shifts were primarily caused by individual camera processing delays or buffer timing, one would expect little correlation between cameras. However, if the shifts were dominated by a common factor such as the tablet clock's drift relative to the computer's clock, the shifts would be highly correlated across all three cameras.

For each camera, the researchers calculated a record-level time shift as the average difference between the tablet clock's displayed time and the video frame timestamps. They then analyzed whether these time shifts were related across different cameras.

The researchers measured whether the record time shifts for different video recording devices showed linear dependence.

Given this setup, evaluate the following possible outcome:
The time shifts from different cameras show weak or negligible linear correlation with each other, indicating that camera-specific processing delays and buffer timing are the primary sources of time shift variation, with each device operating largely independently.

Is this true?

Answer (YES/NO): NO